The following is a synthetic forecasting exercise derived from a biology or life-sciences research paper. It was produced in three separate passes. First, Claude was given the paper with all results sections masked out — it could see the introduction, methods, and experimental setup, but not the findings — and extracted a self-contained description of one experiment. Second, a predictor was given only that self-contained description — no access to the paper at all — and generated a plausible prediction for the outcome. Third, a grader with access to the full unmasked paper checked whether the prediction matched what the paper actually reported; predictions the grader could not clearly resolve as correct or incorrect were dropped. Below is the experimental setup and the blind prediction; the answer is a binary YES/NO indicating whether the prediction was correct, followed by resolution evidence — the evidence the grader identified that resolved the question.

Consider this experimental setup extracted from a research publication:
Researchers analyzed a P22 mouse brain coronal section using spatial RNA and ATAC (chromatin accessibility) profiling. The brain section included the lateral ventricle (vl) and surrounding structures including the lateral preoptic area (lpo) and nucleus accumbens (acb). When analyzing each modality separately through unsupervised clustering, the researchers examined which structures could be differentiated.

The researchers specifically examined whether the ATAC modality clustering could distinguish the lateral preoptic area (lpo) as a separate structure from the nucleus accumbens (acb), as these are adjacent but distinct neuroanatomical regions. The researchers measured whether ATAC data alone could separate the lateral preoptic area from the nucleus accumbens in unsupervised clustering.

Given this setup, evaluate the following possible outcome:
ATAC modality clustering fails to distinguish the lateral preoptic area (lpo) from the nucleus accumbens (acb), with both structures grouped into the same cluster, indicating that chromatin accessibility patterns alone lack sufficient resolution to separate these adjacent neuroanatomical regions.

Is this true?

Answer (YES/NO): NO